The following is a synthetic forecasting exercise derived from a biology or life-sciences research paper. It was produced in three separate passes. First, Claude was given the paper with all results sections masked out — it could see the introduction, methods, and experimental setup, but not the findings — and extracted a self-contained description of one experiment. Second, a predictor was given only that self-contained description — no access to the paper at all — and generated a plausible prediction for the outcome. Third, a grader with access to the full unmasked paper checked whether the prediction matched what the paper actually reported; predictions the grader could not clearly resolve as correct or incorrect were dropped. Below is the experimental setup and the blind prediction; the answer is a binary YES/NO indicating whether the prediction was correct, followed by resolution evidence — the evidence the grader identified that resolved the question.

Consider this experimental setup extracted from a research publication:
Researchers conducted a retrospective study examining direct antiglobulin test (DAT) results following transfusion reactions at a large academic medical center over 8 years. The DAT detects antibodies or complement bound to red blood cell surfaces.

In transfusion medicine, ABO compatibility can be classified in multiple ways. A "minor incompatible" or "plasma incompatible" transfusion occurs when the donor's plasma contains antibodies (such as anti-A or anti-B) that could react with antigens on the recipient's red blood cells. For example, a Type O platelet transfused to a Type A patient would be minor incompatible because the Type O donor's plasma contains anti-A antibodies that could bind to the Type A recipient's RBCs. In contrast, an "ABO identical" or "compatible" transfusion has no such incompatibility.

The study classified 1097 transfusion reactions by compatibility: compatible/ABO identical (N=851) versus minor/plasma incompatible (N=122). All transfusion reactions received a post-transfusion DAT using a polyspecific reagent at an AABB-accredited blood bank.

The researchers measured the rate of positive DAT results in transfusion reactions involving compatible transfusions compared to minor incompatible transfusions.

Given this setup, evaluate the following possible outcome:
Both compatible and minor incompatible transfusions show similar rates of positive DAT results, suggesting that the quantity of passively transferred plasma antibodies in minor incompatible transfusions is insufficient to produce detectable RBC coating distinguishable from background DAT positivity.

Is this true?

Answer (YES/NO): NO